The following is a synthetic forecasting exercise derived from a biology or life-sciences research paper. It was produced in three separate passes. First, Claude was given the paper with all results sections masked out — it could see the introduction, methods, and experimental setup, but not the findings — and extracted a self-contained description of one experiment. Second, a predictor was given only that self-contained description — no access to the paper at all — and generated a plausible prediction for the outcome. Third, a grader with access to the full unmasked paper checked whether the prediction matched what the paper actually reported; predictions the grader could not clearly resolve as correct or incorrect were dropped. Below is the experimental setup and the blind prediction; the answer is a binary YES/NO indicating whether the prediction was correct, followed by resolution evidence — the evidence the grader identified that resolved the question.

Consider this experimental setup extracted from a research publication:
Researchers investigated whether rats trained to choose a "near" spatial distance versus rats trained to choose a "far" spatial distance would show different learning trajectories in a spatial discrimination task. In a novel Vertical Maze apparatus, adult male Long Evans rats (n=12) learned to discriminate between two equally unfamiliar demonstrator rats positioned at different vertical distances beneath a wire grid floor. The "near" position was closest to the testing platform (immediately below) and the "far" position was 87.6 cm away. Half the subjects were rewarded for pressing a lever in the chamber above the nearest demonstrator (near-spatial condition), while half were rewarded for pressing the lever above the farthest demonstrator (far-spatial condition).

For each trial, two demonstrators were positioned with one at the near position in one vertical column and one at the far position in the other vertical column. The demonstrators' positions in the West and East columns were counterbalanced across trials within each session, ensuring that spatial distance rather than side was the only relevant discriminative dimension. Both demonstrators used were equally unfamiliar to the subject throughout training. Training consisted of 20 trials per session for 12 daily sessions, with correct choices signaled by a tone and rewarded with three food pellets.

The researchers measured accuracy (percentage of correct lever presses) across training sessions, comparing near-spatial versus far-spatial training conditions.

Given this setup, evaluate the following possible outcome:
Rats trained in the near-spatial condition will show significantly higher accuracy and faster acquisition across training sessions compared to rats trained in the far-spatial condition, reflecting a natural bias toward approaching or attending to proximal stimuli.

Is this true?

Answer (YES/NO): NO